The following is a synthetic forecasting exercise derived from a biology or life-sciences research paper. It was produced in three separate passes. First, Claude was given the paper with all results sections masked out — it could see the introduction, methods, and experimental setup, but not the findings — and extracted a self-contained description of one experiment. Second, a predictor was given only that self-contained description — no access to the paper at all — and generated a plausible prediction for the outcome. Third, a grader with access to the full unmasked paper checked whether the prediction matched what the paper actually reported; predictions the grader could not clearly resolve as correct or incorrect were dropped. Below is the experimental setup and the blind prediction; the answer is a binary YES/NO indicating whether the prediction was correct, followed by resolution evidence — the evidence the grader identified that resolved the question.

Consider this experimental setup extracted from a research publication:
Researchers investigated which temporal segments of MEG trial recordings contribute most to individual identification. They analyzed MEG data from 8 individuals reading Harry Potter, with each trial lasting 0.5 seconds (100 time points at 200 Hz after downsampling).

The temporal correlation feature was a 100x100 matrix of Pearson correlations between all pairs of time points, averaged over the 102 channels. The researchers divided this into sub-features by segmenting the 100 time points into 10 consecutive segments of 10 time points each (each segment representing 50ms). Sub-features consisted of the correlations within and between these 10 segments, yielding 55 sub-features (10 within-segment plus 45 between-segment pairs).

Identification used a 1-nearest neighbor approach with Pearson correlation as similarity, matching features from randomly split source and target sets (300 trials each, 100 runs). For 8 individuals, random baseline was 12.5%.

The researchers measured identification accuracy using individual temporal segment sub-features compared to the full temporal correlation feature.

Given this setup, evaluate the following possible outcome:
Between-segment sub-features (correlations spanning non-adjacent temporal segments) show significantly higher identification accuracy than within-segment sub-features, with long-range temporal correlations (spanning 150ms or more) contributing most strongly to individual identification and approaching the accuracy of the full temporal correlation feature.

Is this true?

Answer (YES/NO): NO